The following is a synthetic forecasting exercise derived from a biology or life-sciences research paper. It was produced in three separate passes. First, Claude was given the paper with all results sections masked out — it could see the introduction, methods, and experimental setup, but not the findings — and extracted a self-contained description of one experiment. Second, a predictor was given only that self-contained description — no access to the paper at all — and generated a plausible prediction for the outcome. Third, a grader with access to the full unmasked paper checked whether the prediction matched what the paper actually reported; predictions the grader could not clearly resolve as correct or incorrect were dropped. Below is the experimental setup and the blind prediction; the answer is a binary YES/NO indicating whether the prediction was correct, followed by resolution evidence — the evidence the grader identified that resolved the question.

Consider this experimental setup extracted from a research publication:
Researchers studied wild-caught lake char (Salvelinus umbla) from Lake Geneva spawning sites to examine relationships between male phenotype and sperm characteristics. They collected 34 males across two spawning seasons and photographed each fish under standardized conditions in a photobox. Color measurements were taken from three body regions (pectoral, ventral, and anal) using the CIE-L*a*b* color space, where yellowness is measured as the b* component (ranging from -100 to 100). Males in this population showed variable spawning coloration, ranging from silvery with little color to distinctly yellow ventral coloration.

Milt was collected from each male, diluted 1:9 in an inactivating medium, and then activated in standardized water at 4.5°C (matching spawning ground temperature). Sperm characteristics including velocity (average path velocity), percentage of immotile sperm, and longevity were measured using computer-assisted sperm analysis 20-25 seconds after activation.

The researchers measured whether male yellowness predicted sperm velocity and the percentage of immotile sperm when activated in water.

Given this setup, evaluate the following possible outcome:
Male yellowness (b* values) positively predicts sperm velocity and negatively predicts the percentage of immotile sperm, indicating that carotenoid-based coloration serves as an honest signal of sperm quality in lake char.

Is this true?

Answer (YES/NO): NO